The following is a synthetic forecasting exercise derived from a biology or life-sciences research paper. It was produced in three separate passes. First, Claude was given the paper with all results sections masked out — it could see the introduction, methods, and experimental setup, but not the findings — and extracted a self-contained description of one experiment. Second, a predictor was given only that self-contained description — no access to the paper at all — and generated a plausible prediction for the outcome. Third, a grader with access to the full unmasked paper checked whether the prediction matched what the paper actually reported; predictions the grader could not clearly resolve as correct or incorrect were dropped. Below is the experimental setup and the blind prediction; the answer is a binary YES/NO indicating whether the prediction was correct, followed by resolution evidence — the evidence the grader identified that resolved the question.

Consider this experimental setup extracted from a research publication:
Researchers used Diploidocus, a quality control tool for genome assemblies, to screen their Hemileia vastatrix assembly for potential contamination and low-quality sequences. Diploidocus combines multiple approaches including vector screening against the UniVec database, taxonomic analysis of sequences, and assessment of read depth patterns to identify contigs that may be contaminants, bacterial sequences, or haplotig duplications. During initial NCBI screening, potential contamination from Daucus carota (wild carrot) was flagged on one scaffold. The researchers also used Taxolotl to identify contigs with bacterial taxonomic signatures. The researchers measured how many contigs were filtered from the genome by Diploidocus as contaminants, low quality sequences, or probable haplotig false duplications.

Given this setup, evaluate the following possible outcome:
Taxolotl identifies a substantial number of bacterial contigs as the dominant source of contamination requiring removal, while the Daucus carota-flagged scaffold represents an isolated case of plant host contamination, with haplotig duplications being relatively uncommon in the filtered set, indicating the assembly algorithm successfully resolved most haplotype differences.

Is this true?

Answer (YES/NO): NO